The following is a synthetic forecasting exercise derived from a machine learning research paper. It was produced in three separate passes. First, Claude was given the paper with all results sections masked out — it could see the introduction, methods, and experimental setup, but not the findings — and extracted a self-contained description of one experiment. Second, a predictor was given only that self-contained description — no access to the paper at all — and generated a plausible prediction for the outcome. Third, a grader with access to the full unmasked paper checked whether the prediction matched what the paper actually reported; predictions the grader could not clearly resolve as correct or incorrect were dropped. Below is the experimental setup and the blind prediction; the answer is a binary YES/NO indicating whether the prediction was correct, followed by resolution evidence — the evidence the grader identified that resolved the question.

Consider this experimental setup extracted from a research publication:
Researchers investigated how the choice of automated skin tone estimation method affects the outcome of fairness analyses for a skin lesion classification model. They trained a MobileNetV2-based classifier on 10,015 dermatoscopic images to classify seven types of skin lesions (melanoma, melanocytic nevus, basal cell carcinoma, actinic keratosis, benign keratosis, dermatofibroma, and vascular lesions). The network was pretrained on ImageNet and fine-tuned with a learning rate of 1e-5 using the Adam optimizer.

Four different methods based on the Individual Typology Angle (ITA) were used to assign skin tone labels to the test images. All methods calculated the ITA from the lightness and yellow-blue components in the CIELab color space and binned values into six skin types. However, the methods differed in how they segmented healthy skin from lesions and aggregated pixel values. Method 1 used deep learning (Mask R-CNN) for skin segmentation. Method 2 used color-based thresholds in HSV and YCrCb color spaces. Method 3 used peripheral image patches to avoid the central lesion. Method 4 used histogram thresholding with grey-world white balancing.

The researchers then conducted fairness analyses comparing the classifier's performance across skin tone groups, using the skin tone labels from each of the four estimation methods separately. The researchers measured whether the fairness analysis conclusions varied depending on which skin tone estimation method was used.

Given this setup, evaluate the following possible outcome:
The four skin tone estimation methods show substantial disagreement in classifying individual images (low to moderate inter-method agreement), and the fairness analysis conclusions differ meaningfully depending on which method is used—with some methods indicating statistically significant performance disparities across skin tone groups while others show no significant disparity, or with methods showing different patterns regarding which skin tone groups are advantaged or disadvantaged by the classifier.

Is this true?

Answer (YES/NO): YES